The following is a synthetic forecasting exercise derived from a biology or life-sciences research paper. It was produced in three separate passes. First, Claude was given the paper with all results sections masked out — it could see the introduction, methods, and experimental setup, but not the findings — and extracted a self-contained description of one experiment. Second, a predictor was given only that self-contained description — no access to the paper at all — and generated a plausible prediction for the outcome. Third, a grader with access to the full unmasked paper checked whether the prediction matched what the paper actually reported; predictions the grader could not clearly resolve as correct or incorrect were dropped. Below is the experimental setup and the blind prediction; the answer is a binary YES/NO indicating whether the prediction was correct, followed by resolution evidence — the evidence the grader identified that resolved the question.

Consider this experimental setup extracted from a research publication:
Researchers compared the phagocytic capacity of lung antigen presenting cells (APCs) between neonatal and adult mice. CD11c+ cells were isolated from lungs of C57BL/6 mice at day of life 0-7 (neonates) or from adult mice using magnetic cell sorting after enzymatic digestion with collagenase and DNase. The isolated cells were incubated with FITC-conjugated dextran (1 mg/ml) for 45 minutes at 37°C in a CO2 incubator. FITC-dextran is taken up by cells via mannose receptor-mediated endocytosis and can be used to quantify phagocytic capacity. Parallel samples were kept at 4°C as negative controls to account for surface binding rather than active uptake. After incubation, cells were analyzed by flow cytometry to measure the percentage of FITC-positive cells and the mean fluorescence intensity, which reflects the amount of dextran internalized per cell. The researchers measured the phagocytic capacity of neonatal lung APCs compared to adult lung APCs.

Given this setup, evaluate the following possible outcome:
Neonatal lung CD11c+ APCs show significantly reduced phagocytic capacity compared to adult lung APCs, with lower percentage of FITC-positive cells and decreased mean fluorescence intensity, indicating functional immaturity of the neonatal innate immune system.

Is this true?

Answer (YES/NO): NO